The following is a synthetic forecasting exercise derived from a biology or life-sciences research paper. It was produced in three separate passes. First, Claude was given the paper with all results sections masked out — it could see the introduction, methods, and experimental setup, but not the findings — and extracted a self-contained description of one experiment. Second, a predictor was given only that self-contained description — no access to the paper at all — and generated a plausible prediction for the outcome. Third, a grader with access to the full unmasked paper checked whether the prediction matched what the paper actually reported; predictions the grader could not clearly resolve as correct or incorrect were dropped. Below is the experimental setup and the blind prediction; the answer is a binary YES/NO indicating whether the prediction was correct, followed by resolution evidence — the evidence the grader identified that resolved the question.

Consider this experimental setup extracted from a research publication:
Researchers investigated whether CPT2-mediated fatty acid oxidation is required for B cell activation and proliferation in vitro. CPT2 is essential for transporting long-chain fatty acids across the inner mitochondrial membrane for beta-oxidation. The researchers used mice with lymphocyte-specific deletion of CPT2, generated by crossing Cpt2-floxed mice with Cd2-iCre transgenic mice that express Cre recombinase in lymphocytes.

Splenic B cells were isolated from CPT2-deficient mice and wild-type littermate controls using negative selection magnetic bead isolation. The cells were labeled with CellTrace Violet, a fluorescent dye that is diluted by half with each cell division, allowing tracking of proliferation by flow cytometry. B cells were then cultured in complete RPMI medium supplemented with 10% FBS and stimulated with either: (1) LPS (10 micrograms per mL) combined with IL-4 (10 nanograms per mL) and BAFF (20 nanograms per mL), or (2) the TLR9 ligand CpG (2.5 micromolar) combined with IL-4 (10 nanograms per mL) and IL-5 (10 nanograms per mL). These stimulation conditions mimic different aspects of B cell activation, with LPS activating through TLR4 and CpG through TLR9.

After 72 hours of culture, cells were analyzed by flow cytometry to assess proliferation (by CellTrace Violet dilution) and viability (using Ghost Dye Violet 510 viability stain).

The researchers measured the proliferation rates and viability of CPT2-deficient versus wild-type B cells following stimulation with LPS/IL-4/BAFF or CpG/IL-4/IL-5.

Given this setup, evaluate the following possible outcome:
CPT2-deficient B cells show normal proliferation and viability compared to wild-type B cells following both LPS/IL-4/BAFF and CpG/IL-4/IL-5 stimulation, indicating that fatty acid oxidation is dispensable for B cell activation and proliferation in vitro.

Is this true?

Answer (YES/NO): YES